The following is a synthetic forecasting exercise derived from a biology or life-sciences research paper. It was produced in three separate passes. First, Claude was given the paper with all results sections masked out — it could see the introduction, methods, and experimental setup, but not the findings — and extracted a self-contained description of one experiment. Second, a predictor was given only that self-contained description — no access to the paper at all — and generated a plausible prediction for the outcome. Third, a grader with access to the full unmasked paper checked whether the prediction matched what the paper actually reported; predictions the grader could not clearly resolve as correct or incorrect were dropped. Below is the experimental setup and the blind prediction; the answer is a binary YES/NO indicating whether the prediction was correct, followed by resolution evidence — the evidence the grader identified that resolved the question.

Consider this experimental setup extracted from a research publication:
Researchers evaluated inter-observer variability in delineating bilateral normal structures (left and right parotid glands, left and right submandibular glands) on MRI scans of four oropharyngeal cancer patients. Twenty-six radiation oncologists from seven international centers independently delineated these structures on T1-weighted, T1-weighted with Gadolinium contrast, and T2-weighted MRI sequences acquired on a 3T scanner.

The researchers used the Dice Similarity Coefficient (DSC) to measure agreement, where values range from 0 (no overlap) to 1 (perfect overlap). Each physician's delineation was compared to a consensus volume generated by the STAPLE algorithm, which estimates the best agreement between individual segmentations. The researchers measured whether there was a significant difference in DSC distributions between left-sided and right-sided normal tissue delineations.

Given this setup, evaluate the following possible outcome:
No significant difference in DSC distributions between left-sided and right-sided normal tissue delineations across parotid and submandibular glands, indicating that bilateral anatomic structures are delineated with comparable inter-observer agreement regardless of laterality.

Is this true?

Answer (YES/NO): YES